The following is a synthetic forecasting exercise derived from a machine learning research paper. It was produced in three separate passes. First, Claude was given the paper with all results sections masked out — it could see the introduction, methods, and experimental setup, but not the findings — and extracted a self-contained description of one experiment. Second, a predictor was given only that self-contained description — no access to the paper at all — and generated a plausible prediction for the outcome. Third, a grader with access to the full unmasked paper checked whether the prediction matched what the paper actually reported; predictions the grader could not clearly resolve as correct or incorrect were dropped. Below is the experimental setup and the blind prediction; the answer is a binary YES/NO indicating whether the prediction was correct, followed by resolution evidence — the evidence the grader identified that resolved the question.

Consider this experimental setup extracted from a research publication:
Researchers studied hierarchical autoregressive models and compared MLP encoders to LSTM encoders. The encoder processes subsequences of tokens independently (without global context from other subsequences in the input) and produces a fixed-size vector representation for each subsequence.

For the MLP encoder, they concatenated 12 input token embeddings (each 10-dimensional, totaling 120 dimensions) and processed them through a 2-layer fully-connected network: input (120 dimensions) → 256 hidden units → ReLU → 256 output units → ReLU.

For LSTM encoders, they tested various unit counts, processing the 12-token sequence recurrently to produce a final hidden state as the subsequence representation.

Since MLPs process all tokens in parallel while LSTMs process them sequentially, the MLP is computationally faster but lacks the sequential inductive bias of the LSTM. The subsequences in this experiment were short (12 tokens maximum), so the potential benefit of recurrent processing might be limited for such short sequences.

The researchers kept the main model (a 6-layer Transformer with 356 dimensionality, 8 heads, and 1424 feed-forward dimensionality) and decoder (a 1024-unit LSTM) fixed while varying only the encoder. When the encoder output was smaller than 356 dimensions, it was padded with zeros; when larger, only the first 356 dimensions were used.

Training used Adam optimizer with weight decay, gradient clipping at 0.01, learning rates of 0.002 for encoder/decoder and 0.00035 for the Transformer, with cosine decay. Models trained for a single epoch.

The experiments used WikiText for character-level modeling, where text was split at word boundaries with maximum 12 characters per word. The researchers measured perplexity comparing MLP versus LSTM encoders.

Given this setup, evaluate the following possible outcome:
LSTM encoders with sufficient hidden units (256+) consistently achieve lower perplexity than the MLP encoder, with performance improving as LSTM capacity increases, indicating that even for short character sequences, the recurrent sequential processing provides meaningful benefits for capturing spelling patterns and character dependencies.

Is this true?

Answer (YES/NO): NO